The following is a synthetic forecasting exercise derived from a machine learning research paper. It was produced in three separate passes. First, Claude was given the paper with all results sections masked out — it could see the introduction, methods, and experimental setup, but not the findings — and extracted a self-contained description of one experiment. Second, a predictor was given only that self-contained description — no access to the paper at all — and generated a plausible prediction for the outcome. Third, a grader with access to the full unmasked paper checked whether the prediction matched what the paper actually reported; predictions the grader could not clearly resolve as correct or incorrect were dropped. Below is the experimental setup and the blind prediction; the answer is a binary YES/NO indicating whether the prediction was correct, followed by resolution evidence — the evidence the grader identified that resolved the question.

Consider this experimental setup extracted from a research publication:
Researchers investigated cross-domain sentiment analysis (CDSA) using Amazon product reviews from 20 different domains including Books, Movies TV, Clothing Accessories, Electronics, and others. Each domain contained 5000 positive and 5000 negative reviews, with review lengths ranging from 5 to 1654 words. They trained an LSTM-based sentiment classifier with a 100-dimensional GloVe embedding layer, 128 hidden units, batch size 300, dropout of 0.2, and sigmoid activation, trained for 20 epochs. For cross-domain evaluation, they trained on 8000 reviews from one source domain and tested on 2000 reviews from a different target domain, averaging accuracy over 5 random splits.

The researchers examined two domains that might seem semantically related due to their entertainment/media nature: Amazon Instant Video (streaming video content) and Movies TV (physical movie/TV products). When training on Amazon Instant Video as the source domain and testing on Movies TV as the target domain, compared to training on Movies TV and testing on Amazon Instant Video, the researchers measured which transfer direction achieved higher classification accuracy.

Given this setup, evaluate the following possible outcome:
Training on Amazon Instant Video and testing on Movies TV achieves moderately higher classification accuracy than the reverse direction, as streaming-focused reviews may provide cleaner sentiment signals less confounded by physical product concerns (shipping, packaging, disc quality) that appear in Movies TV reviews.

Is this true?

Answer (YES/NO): NO